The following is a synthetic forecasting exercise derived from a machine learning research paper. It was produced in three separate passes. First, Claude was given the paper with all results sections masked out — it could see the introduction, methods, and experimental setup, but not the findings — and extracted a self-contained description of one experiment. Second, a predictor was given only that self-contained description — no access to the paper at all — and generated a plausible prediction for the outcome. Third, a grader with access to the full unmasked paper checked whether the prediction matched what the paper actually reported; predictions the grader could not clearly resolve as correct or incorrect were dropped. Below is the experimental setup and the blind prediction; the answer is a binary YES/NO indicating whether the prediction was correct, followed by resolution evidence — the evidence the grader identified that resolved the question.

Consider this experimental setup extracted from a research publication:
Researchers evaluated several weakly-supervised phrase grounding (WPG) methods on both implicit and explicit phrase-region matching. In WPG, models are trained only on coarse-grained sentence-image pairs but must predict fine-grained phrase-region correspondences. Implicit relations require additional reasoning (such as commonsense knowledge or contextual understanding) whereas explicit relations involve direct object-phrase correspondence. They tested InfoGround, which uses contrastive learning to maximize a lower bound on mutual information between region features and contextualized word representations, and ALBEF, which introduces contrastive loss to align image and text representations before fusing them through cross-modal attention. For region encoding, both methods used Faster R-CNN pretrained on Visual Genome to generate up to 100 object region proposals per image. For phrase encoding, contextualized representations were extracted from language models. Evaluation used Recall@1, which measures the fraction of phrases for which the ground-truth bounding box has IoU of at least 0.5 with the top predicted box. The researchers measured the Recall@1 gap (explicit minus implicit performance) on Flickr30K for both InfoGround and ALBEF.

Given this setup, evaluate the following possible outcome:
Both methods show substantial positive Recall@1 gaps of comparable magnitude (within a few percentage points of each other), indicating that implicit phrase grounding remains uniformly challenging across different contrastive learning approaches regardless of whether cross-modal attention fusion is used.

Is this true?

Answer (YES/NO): YES